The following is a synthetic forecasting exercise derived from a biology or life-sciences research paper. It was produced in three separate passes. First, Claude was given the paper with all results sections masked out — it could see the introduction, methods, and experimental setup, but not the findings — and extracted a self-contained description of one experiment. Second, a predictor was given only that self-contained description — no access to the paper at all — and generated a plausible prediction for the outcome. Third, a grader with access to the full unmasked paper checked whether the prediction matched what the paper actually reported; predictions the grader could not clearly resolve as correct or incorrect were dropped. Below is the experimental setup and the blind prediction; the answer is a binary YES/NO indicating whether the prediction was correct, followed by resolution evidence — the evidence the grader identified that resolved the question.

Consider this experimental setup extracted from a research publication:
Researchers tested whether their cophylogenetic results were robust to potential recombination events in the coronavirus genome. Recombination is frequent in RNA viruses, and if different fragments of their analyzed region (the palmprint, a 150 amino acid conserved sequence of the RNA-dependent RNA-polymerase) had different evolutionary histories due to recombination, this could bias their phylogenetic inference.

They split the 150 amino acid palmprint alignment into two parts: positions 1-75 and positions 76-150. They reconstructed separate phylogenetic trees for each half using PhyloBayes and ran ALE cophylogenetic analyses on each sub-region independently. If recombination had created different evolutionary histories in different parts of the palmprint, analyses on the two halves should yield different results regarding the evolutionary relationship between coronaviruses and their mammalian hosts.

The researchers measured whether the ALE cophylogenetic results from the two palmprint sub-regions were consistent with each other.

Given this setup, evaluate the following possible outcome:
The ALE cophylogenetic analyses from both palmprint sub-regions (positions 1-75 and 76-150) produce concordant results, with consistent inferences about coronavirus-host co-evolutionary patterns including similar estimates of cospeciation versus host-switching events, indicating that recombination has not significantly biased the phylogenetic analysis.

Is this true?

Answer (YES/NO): YES